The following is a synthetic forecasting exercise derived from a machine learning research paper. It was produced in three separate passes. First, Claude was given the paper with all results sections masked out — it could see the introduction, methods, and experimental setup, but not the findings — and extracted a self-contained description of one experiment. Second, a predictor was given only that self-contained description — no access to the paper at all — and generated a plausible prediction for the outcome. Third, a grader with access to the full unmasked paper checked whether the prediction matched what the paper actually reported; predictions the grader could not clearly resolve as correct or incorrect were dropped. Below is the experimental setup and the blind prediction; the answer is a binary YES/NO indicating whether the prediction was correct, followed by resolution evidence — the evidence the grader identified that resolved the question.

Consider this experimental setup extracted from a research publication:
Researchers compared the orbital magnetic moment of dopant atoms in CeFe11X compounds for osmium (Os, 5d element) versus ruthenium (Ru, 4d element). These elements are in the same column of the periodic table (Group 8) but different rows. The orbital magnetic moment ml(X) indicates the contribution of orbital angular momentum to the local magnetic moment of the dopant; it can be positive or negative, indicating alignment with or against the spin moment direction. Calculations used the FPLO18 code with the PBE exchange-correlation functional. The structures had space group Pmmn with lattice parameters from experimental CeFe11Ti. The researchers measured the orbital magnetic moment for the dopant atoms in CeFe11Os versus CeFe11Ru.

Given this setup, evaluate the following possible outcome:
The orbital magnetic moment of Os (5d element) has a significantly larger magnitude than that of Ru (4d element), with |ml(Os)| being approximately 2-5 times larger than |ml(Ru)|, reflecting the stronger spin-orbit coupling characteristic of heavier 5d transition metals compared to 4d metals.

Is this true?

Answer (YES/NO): NO